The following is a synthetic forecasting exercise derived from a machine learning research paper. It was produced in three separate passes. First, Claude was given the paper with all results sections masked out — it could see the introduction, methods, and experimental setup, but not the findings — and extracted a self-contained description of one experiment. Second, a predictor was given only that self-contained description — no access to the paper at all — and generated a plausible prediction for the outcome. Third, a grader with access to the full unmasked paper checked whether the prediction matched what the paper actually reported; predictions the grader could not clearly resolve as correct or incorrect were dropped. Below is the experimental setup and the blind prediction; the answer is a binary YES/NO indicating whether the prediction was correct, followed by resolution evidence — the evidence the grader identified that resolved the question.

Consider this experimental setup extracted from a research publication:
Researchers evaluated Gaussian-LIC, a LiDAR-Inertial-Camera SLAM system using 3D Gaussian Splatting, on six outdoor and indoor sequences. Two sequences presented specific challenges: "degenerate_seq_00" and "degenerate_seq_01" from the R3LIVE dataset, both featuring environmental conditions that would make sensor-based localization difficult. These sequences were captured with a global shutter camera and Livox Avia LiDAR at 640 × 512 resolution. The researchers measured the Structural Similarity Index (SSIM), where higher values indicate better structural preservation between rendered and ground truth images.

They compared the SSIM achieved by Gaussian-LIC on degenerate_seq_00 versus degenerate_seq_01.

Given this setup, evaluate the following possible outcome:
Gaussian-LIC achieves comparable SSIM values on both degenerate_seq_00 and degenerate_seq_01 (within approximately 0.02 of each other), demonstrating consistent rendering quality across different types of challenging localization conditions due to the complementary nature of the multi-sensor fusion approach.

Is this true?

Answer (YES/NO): YES